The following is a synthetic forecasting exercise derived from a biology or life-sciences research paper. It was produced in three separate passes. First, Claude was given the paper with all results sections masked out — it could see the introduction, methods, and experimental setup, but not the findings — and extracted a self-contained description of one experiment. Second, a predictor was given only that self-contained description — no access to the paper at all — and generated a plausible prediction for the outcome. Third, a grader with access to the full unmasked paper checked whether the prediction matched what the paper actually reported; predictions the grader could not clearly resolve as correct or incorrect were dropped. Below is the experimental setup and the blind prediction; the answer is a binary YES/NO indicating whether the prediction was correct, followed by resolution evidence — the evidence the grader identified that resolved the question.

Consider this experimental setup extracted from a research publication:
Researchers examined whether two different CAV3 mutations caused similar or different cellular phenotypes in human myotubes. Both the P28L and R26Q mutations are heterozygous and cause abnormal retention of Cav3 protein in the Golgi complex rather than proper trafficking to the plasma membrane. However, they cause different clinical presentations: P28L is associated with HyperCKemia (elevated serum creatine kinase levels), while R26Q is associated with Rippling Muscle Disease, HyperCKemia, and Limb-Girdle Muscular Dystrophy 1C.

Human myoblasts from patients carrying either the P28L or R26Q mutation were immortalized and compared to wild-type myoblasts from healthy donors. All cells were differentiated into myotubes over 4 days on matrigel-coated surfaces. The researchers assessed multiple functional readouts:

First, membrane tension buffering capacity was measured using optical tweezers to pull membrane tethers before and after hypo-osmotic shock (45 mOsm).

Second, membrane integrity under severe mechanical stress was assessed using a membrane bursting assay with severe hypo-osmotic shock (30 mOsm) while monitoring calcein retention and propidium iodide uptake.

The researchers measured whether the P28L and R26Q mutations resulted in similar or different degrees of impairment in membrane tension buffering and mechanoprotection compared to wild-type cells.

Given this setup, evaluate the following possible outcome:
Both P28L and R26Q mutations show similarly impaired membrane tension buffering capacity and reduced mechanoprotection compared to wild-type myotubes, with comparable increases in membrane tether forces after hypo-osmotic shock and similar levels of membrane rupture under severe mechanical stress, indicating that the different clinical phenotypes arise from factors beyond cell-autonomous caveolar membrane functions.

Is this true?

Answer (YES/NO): NO